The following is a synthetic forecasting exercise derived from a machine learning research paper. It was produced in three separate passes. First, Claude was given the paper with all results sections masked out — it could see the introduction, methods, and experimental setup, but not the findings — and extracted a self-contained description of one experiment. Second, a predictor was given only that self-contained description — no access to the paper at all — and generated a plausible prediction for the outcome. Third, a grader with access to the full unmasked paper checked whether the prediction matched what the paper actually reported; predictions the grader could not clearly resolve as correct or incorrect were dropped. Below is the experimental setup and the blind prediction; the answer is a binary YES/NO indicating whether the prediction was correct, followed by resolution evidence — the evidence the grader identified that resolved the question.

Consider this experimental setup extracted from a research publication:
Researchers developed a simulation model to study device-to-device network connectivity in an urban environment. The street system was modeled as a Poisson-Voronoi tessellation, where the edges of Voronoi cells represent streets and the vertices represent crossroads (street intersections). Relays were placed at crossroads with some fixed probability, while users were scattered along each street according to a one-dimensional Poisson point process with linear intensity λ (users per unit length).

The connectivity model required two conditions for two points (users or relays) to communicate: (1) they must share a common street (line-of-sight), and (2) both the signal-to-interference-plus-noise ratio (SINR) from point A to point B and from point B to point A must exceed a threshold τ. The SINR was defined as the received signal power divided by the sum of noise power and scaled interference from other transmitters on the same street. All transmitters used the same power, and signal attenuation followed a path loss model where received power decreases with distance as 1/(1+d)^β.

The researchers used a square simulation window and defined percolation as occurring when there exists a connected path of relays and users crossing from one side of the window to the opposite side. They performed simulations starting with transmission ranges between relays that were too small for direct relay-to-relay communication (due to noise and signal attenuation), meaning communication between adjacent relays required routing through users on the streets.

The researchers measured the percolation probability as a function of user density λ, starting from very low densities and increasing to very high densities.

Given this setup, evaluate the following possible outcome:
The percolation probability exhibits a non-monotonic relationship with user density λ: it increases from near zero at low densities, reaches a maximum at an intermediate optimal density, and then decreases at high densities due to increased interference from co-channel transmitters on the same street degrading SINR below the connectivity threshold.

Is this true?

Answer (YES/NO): NO